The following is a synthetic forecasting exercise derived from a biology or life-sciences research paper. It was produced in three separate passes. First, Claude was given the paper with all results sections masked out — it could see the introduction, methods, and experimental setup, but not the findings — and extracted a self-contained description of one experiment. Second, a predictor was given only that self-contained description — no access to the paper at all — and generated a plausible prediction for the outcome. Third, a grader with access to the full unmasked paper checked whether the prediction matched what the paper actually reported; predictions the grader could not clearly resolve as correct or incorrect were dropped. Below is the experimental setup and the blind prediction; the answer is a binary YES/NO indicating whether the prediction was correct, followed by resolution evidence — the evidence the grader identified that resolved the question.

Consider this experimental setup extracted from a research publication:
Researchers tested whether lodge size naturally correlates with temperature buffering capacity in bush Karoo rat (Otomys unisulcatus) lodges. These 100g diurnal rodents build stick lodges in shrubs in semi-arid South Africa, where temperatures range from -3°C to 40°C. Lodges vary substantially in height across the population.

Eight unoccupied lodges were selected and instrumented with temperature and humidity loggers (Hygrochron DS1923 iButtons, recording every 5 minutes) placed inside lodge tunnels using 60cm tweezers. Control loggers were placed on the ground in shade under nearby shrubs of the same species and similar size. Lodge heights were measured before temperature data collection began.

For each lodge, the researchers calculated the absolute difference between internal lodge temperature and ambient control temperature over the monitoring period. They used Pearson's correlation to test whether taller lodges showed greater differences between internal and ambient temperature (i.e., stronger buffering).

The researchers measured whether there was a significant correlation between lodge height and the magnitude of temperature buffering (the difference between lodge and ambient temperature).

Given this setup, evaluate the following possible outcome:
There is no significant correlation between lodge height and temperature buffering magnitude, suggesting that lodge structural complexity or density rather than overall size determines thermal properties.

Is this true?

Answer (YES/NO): NO